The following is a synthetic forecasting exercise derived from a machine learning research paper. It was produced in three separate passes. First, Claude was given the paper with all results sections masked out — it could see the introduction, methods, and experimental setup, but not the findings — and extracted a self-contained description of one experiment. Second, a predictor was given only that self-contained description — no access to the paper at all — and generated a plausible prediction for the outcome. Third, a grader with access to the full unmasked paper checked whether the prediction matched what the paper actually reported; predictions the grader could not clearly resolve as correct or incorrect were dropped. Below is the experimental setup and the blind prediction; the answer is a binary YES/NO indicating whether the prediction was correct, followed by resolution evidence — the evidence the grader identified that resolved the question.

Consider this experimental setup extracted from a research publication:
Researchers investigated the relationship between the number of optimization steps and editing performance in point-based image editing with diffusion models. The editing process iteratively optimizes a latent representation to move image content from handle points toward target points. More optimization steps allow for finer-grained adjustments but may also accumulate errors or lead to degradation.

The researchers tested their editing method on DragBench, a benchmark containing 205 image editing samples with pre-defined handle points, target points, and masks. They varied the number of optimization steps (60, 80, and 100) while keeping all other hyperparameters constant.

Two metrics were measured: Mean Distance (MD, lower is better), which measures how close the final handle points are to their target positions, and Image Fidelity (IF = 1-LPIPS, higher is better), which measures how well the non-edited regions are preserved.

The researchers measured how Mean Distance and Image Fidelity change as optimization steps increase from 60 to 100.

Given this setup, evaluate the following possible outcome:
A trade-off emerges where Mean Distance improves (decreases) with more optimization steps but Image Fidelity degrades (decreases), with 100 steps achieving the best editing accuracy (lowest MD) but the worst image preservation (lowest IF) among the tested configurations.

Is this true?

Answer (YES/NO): NO